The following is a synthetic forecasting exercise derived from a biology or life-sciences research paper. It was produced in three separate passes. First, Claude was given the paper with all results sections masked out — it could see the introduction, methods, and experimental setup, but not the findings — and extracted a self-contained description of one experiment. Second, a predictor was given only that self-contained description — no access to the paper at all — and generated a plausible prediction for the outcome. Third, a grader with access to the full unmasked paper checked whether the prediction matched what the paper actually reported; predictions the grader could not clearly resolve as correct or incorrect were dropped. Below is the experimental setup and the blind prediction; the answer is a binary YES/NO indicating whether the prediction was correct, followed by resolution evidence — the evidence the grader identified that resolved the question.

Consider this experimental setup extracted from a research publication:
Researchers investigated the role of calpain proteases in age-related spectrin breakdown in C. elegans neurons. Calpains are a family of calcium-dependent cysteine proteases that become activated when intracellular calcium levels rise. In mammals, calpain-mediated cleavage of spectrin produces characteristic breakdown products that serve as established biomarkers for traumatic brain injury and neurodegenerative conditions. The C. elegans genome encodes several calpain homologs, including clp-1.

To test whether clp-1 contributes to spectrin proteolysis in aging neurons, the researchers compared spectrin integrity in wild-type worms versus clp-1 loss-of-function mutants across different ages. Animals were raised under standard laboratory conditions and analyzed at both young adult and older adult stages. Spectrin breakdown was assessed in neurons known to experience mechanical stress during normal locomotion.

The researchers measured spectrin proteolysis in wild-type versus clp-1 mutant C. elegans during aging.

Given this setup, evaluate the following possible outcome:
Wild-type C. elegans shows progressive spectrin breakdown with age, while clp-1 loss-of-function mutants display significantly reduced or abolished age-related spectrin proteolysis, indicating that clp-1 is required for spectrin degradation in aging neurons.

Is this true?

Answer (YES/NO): YES